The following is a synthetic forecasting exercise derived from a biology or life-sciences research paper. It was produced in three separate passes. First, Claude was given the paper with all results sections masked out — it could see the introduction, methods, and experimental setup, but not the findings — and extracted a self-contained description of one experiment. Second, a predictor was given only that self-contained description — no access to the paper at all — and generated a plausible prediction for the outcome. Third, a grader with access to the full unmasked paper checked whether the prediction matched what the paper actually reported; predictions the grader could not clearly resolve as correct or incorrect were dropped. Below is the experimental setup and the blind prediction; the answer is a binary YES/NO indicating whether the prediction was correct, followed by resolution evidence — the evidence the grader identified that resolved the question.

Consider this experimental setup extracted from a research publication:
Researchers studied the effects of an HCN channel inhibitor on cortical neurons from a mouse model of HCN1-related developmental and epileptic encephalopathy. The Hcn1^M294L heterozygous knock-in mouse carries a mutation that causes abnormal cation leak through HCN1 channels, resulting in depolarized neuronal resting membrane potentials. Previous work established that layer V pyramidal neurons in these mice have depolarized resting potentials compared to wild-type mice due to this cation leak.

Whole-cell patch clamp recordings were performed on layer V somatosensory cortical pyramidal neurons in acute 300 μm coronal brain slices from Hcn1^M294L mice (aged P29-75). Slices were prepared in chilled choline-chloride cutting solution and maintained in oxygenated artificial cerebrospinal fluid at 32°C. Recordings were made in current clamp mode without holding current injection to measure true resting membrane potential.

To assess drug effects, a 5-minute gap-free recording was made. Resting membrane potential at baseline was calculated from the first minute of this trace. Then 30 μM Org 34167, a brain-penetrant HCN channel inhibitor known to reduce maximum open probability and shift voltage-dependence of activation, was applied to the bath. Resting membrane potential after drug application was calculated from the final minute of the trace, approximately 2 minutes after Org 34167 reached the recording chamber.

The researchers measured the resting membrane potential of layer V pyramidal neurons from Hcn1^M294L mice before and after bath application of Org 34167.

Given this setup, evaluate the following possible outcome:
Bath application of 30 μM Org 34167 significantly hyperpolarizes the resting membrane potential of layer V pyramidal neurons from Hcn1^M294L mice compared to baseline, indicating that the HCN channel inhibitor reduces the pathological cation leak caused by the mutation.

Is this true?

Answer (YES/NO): YES